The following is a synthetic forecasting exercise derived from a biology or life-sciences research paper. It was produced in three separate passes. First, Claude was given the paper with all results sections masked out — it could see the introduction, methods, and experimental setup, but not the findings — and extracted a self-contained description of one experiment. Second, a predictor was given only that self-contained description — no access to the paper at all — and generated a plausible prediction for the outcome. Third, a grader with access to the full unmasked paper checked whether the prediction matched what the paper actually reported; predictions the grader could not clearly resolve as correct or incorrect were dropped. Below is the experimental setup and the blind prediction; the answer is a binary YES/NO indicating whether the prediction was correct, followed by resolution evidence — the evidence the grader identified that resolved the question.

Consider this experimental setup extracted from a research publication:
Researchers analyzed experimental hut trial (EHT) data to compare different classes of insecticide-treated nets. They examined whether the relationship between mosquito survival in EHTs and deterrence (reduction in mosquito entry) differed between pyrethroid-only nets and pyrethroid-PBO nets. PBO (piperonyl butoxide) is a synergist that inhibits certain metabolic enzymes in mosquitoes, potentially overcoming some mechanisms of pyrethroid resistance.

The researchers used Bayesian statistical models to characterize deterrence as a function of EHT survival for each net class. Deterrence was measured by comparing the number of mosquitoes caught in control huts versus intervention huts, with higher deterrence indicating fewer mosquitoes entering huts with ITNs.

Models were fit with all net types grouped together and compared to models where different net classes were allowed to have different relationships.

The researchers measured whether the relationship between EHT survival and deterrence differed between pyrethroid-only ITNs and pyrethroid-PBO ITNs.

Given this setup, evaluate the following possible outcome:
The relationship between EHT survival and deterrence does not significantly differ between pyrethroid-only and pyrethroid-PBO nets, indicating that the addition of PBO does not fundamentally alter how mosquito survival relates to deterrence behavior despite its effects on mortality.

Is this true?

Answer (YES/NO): YES